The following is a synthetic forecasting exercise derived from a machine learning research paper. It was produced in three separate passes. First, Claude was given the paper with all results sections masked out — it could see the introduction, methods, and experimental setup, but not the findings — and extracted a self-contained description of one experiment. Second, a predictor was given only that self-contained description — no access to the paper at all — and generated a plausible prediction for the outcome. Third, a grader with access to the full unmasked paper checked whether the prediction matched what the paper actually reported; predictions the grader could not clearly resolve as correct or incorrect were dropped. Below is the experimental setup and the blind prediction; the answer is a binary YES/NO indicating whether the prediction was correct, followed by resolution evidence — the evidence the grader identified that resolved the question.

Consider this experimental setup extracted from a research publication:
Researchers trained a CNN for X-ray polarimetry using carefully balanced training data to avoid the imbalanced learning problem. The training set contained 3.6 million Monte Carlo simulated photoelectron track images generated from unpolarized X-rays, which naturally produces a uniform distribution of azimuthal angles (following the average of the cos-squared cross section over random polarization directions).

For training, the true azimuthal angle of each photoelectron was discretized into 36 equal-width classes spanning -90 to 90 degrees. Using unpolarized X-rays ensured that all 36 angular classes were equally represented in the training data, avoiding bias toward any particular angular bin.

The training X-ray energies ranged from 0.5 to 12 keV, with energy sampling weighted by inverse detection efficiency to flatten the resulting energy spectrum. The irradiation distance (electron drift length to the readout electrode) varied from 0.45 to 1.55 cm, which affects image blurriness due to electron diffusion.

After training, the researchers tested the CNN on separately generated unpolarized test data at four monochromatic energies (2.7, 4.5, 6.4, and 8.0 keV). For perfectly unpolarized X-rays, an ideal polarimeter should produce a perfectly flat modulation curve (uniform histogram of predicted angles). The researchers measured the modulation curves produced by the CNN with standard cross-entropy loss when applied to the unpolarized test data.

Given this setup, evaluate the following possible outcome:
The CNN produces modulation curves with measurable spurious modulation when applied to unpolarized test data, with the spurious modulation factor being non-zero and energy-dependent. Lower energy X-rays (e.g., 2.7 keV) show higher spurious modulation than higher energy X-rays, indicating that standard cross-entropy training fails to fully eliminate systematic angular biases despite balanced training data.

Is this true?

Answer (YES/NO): NO